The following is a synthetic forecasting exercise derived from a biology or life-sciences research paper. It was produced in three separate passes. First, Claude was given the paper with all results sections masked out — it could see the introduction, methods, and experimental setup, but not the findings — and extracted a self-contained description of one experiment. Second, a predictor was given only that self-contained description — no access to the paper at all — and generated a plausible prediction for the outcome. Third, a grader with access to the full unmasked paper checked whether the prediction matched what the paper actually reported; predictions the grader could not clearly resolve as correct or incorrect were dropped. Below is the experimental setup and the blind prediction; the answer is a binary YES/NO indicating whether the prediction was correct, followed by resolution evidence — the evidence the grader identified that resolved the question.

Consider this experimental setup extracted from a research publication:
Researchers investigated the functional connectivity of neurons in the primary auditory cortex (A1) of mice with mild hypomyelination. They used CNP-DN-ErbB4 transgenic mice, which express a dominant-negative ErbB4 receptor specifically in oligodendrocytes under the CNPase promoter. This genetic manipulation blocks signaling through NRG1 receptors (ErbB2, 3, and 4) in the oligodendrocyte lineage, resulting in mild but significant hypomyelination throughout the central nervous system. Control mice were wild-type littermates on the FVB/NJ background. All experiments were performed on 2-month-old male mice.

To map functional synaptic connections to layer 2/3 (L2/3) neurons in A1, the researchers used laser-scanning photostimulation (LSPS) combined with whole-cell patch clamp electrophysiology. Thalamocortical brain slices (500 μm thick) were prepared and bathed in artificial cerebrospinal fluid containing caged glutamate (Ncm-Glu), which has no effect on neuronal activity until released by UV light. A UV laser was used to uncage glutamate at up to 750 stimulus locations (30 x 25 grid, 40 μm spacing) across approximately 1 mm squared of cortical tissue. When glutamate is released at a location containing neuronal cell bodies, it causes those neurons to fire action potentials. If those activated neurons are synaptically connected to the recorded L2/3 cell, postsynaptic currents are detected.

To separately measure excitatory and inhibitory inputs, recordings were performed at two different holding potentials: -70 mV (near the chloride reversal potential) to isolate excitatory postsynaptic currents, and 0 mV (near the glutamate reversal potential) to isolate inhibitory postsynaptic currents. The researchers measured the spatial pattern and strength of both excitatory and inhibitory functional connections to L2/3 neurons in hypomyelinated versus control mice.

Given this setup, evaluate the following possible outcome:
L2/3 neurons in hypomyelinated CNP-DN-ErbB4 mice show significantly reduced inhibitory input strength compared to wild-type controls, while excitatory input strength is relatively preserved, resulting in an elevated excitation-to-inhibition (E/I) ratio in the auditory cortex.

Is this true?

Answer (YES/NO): YES